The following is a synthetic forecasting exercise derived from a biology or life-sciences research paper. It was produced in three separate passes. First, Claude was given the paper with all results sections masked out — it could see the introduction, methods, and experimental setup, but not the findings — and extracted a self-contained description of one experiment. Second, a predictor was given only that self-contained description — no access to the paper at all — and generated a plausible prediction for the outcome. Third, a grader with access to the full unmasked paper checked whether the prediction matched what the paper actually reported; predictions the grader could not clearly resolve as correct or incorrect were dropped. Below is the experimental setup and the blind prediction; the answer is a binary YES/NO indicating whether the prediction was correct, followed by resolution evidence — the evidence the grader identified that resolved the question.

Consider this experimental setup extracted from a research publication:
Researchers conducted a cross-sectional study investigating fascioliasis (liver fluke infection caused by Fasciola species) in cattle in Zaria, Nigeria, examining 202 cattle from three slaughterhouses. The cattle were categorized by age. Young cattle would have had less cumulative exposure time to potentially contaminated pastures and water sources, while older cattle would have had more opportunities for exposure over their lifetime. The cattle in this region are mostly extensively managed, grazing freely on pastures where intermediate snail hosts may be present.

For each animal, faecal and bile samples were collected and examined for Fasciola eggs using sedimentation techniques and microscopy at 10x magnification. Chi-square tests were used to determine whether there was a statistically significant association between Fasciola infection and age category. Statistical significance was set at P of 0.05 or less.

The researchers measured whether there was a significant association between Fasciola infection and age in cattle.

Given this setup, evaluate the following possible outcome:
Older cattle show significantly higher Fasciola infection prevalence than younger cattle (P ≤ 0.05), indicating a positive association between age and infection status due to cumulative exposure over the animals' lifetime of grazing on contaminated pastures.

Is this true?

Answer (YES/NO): NO